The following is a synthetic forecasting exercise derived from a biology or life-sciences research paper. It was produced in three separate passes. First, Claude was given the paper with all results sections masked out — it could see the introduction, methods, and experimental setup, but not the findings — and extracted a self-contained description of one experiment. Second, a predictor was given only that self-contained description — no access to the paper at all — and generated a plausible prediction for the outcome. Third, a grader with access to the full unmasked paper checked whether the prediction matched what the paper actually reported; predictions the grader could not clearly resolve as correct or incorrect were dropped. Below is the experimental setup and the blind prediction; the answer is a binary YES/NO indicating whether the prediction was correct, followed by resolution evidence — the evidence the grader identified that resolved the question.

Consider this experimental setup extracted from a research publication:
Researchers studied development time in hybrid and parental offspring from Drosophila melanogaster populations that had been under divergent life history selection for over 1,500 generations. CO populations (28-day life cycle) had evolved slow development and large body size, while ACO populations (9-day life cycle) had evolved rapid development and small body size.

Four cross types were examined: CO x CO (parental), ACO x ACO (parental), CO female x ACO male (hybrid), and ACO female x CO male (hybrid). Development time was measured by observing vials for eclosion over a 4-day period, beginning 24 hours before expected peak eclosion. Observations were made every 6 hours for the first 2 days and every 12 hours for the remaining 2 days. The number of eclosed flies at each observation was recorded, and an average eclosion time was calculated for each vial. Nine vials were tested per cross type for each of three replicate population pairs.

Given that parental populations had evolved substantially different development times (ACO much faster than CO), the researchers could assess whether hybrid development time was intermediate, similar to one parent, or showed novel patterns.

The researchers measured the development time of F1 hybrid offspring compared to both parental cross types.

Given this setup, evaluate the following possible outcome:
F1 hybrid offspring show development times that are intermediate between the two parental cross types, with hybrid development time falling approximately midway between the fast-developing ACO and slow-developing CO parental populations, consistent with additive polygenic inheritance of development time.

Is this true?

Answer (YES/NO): YES